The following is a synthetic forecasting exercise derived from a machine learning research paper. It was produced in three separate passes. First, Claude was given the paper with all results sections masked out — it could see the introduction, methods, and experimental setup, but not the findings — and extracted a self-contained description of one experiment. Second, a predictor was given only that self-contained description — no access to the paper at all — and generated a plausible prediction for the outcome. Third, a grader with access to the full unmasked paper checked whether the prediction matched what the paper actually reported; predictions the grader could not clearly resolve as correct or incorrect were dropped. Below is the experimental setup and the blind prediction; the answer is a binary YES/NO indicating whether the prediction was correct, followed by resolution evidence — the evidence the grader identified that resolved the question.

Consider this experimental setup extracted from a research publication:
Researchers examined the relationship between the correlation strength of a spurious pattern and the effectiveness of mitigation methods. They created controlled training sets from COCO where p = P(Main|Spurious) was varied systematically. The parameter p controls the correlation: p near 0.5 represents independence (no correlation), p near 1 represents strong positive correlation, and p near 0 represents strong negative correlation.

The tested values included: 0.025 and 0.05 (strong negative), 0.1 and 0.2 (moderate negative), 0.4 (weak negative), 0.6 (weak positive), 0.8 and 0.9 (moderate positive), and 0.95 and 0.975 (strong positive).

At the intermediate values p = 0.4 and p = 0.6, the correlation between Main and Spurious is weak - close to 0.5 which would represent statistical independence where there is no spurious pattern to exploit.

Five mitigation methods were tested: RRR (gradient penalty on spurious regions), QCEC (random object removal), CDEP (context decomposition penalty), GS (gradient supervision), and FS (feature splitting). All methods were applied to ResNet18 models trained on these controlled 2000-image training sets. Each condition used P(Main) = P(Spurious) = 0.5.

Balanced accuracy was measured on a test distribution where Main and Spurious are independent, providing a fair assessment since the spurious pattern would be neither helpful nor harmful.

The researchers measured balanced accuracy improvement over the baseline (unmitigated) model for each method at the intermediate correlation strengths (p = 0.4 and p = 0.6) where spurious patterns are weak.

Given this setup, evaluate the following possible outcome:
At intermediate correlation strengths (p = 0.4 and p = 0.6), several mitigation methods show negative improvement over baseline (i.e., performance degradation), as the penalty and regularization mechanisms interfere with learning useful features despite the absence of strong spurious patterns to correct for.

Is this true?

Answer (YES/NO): NO